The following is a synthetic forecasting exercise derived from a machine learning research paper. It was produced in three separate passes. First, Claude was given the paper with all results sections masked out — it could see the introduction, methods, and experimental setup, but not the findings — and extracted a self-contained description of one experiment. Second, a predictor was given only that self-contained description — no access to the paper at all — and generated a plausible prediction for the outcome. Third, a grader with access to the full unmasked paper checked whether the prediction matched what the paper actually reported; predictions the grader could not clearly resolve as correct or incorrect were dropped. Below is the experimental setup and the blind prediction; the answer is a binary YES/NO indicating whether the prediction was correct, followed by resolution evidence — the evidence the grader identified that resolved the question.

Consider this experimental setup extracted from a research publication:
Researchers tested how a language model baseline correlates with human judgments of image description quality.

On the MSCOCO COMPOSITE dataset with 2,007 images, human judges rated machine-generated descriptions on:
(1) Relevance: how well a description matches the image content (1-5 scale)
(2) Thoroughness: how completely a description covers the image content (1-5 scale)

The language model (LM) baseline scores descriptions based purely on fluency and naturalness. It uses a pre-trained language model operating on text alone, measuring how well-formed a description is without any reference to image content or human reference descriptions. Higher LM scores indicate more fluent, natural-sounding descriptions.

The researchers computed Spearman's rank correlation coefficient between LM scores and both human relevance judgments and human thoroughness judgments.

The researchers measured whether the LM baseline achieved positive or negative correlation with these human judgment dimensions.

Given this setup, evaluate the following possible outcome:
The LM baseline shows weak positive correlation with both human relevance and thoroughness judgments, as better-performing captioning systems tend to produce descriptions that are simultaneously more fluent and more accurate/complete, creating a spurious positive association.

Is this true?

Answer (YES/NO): NO